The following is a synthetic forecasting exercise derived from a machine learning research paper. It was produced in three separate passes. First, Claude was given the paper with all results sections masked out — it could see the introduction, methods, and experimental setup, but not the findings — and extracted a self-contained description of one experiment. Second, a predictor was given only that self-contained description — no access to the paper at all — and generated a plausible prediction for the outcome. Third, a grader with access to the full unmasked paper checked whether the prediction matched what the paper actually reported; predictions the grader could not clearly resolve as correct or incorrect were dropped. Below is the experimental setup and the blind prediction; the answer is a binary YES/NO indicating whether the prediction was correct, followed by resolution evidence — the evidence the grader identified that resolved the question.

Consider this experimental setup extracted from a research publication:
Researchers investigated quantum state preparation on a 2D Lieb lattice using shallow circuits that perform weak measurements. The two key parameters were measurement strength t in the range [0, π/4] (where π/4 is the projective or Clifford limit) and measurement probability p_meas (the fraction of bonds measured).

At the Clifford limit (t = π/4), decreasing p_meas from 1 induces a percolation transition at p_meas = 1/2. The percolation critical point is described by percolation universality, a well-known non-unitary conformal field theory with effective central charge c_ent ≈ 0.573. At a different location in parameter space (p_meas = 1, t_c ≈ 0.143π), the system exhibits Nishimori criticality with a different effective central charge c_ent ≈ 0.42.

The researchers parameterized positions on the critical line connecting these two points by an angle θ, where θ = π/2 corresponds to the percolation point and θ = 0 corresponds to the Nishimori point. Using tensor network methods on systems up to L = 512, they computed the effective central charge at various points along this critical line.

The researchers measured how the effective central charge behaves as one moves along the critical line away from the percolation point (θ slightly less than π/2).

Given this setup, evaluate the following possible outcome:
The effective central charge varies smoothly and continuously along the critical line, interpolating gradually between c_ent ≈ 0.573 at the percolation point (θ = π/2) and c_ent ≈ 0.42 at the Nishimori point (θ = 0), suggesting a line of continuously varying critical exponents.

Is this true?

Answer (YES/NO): NO